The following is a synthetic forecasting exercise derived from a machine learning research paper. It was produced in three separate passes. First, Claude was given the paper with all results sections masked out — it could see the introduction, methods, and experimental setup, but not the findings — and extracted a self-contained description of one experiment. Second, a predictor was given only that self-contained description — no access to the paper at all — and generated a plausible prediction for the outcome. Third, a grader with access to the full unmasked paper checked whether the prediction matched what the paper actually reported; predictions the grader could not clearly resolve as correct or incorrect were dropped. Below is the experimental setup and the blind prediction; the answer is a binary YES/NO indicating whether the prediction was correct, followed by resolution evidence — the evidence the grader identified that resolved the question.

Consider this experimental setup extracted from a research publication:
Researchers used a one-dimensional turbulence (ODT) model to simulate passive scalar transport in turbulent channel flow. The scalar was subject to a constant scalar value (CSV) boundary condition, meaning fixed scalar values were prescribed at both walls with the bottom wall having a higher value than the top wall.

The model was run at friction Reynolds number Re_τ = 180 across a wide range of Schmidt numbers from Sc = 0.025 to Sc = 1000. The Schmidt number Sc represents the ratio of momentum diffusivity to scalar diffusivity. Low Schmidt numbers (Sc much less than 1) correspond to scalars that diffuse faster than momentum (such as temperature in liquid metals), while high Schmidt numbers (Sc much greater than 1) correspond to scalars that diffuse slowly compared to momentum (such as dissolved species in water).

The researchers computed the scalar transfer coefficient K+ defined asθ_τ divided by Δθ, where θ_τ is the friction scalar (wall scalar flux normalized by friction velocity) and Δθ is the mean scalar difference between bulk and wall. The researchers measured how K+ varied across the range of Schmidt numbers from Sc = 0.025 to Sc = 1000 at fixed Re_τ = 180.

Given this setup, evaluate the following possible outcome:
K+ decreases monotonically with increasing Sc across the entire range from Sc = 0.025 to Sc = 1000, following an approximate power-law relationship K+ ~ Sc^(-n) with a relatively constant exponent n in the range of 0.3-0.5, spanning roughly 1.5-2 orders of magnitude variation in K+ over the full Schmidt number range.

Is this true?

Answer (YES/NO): NO